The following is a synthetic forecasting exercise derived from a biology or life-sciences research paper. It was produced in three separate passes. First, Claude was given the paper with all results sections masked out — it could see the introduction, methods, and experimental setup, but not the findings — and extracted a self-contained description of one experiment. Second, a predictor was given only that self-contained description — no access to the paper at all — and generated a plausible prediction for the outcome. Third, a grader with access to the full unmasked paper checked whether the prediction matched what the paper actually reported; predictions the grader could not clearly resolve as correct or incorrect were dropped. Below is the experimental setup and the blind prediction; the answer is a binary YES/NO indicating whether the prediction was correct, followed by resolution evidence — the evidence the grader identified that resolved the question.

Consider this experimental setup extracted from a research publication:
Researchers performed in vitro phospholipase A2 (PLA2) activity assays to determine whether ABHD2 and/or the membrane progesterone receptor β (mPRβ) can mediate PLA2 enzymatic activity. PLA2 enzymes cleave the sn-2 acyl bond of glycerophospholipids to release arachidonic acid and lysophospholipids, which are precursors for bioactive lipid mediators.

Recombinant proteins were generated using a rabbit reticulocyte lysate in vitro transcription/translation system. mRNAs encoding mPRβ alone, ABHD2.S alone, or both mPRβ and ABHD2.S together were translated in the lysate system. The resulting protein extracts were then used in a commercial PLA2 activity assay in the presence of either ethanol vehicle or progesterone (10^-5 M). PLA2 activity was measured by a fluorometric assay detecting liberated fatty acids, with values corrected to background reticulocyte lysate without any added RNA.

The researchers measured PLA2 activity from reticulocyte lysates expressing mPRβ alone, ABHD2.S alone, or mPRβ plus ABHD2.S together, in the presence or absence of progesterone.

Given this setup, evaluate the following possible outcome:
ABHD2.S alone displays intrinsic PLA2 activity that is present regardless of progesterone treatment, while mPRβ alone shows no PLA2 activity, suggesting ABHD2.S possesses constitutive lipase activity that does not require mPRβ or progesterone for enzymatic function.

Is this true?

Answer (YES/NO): NO